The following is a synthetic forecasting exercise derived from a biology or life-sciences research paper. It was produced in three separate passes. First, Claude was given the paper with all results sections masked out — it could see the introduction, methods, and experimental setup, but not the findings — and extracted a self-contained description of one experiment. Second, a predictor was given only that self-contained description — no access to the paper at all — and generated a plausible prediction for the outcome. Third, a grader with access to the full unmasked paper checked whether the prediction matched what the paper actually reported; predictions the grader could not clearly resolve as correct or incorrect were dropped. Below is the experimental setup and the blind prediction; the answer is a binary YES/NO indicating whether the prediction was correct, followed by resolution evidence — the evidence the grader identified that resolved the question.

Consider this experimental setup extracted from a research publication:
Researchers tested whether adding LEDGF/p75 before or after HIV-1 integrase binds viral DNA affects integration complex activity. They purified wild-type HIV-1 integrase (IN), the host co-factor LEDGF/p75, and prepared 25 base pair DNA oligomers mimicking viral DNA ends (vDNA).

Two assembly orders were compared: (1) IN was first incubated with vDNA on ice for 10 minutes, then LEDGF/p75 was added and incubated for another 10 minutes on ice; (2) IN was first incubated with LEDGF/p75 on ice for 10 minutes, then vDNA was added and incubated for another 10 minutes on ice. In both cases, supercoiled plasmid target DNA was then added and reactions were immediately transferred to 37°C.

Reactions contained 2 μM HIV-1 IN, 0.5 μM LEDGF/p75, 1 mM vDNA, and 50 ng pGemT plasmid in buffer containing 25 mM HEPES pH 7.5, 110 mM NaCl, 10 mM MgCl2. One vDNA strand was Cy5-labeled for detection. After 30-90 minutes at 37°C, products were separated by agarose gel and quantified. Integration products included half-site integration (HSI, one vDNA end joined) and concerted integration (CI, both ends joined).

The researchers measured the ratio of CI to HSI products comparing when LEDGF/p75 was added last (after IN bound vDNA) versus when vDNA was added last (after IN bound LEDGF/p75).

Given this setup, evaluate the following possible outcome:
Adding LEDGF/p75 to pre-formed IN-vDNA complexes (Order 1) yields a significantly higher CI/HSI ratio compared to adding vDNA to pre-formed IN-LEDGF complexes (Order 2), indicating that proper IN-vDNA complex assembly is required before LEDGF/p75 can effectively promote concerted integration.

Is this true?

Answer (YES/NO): YES